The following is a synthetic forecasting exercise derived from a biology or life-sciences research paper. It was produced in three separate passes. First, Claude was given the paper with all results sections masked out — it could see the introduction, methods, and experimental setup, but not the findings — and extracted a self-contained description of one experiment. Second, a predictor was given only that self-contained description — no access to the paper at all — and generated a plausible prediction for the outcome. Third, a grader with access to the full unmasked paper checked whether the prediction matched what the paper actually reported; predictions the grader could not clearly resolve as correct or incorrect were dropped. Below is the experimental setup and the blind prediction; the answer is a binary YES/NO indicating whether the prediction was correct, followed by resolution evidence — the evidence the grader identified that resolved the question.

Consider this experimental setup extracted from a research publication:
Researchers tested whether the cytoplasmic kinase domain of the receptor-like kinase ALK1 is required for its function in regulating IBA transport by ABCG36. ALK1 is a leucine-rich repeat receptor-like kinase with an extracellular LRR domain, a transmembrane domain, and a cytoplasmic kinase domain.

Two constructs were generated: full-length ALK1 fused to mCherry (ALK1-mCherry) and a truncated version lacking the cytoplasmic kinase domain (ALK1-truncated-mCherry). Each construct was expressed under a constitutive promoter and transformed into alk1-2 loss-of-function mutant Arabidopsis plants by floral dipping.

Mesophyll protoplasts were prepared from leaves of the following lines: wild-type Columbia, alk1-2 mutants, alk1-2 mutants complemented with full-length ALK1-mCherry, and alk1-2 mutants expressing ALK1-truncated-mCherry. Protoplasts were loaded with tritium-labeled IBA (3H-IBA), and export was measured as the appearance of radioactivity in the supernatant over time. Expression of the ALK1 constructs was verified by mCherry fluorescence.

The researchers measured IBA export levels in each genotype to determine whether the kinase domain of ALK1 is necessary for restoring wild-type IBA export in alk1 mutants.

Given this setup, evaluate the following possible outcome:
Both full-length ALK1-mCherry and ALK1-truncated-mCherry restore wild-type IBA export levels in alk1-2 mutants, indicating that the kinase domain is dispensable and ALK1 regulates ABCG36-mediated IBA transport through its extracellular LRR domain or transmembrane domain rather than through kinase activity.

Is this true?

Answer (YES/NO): NO